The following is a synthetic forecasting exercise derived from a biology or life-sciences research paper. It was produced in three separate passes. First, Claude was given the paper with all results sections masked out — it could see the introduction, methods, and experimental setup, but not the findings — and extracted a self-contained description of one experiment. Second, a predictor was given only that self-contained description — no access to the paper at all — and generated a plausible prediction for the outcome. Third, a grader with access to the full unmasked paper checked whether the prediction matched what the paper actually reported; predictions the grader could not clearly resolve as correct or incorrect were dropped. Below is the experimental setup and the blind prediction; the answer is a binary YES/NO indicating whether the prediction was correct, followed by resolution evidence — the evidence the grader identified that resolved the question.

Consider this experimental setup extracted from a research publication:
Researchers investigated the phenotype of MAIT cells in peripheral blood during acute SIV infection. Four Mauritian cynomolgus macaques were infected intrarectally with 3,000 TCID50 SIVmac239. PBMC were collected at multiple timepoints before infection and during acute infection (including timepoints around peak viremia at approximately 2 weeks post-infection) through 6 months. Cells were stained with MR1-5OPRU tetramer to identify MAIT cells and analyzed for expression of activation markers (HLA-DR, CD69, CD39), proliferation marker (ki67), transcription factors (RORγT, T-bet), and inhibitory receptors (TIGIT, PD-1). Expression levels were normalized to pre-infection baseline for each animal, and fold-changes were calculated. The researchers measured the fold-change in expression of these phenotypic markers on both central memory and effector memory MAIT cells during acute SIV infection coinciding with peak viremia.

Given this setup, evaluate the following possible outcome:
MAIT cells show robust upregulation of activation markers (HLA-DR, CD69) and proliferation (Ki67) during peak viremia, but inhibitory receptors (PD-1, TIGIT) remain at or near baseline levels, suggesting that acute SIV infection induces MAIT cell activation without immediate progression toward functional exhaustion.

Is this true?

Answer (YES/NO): NO